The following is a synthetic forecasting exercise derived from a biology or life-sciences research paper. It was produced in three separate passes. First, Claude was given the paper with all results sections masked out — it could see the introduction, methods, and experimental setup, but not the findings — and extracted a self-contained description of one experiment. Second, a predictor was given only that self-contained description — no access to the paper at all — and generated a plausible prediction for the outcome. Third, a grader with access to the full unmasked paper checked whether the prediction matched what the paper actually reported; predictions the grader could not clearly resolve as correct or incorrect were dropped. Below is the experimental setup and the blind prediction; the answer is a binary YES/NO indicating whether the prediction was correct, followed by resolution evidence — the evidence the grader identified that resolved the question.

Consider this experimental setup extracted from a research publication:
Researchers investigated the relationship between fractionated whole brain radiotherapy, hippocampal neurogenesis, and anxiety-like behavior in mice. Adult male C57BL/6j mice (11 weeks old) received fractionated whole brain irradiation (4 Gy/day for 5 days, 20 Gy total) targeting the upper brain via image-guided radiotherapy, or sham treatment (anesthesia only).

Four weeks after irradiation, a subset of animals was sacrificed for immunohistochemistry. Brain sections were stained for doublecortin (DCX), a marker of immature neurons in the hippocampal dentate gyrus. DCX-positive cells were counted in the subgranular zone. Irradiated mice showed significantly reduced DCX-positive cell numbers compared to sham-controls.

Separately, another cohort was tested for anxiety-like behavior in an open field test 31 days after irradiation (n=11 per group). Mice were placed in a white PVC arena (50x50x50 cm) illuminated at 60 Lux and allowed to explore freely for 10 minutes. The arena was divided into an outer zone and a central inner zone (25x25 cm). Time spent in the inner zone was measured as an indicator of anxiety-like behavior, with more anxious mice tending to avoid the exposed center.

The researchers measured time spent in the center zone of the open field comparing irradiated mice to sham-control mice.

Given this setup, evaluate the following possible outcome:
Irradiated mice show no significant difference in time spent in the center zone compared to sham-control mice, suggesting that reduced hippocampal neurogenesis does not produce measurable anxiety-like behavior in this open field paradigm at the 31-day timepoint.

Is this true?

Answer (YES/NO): YES